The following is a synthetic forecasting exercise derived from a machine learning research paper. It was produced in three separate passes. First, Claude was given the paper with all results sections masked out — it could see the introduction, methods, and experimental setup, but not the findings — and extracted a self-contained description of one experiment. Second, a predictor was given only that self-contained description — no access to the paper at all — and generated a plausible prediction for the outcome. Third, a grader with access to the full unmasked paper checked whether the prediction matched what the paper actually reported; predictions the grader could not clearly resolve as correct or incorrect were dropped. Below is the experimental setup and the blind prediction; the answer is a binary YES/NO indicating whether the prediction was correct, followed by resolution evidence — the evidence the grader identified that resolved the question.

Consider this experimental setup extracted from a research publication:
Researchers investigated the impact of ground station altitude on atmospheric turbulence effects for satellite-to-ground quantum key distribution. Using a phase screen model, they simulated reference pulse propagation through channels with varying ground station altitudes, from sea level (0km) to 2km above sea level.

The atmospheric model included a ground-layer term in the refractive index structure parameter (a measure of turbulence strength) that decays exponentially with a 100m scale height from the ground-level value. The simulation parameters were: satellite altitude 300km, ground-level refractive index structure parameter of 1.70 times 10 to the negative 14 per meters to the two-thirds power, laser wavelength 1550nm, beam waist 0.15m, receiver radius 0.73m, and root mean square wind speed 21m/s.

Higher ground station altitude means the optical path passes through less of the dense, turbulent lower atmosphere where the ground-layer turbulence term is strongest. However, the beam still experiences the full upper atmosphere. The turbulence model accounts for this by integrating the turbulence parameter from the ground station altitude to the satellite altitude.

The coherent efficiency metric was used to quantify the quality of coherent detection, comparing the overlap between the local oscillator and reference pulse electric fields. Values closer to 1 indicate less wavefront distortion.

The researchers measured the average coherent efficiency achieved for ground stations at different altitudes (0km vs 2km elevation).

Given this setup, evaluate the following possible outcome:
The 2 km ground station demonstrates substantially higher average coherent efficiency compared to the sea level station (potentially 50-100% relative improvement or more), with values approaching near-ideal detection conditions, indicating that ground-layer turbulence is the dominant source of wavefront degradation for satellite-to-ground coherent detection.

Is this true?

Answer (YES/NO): NO